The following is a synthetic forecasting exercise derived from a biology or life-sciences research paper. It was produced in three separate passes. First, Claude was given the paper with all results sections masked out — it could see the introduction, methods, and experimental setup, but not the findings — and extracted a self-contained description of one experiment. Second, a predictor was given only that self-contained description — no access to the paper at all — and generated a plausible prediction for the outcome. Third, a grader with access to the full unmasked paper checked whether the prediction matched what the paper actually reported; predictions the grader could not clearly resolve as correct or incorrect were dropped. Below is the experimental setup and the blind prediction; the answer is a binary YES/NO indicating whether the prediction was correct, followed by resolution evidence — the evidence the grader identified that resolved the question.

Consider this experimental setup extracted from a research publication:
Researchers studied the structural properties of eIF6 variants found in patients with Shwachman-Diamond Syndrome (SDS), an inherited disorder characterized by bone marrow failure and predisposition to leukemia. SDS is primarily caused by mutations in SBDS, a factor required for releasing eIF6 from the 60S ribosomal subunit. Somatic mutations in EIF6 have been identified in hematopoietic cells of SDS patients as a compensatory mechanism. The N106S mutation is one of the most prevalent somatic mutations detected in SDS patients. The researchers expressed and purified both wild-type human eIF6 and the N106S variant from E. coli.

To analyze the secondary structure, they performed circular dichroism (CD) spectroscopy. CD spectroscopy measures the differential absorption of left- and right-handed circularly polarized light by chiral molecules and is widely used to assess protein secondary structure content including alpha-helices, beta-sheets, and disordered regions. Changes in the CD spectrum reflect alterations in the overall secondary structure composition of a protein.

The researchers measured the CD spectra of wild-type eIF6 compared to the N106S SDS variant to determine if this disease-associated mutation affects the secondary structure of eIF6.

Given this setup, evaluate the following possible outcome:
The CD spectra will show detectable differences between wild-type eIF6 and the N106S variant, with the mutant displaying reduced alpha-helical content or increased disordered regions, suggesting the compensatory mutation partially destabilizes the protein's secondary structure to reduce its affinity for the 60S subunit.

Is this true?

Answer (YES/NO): NO